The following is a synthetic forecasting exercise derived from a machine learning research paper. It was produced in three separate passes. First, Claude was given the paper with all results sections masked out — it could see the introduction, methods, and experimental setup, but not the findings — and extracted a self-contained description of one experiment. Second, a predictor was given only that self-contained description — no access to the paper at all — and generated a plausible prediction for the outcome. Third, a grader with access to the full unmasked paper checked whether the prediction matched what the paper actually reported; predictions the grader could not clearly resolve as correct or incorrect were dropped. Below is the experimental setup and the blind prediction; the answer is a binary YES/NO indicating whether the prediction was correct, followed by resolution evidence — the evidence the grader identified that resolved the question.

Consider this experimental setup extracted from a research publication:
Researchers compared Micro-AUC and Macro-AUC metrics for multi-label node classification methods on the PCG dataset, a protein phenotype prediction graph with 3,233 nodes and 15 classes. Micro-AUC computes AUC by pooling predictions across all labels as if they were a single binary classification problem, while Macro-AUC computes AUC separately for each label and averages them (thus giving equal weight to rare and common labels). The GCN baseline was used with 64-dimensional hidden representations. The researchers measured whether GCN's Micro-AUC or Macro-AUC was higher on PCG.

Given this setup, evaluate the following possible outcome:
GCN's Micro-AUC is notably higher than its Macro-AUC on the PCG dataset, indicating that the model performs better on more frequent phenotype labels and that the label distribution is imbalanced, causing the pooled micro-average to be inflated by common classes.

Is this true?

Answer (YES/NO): YES